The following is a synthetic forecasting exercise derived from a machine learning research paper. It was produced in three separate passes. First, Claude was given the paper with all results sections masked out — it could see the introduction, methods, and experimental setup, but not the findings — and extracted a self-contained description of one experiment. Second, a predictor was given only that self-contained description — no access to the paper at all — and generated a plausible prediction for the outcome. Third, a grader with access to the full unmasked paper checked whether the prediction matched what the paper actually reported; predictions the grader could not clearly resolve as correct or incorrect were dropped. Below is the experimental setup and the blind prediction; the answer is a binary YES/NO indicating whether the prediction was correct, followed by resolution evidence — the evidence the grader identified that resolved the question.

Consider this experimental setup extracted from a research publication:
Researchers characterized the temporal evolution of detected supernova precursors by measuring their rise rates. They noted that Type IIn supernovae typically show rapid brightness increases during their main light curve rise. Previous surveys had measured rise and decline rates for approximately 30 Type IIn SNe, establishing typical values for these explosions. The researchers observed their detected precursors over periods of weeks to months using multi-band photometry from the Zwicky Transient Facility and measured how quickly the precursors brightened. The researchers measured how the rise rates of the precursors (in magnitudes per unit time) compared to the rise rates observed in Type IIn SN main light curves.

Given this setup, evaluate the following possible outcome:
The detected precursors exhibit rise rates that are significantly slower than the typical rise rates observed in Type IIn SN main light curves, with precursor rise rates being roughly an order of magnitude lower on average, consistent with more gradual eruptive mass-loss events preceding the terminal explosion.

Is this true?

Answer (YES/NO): YES